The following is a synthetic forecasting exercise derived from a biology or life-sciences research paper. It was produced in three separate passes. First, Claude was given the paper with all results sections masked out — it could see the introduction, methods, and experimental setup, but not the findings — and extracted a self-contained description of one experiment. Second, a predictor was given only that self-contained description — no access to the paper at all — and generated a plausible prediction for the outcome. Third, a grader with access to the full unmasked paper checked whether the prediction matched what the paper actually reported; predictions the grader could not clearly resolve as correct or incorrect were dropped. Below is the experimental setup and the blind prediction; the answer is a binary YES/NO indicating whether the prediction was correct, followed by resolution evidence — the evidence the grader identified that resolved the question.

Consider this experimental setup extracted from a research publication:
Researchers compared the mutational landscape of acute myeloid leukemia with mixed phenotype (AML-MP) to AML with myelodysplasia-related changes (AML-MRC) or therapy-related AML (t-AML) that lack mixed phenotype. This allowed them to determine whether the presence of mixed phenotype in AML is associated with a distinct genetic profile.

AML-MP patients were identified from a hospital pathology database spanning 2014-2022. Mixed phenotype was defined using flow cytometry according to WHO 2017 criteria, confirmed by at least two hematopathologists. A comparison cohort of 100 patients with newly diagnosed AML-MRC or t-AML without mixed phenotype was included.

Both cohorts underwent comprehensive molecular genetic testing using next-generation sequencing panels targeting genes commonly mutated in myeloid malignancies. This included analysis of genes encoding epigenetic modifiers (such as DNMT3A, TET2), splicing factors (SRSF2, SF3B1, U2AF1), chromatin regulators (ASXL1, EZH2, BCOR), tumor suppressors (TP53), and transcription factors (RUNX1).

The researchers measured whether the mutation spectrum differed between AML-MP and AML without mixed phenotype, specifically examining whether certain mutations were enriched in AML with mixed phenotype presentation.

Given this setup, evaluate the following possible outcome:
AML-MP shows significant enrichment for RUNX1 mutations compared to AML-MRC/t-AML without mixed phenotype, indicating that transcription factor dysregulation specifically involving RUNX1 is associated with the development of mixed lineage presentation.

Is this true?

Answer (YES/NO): YES